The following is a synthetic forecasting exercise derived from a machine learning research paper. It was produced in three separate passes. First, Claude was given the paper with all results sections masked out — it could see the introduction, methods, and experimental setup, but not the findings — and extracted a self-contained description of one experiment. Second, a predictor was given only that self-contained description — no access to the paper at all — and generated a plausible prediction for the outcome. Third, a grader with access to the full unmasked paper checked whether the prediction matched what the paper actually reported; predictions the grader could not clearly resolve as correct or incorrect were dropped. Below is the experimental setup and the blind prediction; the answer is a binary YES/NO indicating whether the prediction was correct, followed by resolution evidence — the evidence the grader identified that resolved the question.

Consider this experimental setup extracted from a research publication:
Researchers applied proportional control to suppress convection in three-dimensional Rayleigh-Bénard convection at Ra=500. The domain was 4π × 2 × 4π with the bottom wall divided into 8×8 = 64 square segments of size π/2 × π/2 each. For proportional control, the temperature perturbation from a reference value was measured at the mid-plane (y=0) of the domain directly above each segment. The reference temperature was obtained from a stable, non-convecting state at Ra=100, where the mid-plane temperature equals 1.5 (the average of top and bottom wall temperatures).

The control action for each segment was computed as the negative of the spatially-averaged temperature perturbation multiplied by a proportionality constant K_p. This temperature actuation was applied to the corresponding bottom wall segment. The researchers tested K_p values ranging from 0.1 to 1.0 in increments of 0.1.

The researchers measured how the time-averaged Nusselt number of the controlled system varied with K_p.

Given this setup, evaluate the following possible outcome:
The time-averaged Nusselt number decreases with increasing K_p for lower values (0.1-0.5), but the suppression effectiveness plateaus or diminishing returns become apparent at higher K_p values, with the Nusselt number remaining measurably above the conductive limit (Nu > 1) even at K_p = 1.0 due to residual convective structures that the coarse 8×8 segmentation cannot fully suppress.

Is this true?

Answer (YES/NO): NO